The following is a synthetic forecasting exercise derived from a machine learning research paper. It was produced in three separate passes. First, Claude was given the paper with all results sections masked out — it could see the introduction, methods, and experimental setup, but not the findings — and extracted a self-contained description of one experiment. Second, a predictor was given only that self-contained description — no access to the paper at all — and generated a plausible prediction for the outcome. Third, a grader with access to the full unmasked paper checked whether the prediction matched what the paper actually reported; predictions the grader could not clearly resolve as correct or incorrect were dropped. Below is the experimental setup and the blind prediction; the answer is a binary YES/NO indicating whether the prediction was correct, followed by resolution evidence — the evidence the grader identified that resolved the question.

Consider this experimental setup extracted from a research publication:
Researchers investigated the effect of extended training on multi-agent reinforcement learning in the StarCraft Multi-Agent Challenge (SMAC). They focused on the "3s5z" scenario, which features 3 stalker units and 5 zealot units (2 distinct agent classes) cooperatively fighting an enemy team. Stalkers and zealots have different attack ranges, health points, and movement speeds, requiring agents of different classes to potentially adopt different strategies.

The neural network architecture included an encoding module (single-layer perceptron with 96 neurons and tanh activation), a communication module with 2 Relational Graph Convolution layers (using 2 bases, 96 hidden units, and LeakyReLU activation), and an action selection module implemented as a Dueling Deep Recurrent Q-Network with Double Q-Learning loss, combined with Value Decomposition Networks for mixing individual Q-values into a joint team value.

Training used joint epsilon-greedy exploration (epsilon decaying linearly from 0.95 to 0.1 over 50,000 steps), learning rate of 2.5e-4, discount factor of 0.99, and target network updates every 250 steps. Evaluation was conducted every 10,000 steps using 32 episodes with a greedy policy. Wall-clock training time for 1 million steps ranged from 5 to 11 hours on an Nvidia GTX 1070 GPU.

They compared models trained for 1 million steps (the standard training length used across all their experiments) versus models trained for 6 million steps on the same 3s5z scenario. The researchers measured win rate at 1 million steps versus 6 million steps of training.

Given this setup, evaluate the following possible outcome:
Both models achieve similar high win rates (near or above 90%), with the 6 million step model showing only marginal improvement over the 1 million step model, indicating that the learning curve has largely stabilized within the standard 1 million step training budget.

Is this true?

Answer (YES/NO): NO